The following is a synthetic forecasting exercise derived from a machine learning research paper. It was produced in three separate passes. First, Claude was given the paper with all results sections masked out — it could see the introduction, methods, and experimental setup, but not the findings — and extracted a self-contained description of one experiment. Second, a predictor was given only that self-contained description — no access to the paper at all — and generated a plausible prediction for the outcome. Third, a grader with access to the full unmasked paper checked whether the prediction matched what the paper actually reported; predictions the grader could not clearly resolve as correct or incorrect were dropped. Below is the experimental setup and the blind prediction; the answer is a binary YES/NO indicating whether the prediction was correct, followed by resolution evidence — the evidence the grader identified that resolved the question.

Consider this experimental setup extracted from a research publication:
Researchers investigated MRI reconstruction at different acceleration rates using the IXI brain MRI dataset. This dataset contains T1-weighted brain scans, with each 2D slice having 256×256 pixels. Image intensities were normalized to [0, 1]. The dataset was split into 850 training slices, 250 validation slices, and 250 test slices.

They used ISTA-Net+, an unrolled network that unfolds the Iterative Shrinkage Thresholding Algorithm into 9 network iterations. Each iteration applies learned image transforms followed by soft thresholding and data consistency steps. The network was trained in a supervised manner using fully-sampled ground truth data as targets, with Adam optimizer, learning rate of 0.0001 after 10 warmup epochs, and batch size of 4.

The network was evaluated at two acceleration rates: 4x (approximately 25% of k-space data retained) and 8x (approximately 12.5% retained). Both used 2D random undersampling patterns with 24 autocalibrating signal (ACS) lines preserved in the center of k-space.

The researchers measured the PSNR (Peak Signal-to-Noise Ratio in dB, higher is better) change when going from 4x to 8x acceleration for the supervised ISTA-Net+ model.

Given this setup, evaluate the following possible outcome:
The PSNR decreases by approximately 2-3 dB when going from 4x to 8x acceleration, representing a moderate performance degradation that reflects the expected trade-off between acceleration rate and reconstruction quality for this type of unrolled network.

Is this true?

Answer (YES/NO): NO